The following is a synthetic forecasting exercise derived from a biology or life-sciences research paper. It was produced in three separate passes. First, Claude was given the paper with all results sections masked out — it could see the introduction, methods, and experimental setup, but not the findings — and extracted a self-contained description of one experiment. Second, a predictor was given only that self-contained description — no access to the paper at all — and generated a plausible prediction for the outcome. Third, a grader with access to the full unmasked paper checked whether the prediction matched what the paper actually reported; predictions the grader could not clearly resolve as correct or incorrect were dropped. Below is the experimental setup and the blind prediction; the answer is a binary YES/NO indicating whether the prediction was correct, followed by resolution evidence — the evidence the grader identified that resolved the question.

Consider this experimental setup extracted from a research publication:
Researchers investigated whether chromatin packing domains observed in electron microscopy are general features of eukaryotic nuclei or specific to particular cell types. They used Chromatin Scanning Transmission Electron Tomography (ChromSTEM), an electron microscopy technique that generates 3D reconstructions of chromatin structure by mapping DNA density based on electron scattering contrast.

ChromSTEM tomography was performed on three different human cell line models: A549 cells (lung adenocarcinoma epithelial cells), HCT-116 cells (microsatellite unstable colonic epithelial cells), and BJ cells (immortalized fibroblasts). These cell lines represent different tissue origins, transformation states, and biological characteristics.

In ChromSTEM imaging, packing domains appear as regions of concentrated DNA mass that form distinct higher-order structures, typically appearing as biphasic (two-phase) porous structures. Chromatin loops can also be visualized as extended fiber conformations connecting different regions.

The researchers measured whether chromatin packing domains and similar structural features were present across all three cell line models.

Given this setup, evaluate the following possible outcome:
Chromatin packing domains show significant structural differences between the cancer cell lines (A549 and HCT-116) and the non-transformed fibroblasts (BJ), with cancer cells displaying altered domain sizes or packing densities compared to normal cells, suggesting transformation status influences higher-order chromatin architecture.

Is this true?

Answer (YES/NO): NO